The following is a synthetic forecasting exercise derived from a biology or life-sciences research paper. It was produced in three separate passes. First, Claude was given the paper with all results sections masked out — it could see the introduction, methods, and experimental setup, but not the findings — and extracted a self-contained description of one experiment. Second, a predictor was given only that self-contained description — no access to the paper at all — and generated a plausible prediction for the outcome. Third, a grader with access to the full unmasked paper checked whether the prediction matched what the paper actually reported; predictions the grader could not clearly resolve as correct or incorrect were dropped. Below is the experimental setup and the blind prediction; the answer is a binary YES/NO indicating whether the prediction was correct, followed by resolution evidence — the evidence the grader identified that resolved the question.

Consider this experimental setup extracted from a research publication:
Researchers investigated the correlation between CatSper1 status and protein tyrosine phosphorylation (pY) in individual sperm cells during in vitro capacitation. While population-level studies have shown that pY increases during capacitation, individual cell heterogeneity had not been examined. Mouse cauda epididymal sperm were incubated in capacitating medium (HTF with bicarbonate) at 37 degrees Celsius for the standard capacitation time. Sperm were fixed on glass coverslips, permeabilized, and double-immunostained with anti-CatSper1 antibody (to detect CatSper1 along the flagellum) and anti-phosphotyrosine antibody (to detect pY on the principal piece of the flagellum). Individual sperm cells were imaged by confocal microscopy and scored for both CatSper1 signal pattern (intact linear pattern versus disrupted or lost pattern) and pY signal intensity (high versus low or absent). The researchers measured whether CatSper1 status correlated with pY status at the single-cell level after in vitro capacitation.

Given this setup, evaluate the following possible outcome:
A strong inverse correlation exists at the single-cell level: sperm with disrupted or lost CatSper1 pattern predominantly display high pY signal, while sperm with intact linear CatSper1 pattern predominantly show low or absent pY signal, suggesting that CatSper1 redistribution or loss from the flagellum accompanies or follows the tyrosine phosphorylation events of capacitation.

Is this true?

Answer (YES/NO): YES